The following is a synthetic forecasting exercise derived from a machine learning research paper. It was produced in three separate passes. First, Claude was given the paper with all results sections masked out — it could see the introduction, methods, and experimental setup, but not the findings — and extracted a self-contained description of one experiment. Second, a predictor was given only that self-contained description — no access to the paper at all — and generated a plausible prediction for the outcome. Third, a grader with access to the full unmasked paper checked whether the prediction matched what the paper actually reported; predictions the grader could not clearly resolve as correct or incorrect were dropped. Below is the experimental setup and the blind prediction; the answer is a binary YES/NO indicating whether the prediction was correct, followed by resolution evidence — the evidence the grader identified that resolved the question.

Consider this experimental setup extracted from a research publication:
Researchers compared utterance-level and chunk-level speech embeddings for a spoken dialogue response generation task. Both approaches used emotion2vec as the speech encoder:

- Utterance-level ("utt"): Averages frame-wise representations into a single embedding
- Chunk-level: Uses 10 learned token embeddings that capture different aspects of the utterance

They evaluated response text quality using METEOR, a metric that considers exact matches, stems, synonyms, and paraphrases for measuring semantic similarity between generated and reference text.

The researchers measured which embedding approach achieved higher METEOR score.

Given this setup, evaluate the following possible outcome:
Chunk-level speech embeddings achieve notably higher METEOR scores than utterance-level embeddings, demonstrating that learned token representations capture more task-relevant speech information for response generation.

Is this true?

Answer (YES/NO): NO